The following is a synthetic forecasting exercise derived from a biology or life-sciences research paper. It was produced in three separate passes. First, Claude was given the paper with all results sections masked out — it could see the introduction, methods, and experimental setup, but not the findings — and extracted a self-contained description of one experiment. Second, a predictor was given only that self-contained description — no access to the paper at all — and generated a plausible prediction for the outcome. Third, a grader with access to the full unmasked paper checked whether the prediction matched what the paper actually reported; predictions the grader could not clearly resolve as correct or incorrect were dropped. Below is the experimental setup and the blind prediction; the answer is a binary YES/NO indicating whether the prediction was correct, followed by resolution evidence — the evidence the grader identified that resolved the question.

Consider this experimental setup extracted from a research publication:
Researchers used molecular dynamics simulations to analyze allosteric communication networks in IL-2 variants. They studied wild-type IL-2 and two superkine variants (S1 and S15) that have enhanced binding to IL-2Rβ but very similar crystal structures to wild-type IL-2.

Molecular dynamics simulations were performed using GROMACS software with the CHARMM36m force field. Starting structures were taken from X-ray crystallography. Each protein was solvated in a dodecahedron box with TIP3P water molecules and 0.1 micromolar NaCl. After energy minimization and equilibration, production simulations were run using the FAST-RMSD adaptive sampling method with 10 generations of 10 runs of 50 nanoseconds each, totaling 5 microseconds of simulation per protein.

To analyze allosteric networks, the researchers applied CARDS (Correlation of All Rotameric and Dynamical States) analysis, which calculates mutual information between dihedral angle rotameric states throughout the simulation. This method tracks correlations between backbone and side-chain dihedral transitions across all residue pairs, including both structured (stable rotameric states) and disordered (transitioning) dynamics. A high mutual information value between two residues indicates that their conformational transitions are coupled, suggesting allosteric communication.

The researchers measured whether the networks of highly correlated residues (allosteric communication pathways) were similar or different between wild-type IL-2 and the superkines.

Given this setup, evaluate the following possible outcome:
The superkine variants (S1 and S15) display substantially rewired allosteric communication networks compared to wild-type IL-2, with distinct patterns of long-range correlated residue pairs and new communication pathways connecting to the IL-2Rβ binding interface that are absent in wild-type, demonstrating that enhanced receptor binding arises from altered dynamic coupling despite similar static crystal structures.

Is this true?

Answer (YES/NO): YES